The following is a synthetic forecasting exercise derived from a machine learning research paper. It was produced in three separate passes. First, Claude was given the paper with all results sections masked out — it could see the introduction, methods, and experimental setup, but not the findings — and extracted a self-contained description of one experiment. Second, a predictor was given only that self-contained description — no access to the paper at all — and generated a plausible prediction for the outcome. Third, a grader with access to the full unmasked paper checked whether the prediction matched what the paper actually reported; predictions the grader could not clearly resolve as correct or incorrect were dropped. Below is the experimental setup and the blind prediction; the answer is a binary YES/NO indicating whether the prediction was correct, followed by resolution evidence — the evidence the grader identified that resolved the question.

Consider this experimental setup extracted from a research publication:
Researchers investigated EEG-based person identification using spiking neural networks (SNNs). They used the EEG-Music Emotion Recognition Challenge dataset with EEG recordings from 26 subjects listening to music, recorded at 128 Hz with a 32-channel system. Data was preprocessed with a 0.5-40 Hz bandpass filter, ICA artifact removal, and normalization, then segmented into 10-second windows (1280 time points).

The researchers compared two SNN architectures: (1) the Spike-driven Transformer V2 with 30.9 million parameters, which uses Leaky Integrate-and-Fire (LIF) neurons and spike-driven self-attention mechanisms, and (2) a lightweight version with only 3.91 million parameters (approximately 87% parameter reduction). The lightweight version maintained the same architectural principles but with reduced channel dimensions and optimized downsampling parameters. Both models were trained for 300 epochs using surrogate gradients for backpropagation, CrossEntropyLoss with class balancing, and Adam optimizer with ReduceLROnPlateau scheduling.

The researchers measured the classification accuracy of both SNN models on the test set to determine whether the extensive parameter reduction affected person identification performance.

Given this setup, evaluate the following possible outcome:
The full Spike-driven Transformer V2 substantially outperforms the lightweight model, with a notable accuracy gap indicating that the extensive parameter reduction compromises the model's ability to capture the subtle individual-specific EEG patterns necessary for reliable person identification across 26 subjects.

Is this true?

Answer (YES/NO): NO